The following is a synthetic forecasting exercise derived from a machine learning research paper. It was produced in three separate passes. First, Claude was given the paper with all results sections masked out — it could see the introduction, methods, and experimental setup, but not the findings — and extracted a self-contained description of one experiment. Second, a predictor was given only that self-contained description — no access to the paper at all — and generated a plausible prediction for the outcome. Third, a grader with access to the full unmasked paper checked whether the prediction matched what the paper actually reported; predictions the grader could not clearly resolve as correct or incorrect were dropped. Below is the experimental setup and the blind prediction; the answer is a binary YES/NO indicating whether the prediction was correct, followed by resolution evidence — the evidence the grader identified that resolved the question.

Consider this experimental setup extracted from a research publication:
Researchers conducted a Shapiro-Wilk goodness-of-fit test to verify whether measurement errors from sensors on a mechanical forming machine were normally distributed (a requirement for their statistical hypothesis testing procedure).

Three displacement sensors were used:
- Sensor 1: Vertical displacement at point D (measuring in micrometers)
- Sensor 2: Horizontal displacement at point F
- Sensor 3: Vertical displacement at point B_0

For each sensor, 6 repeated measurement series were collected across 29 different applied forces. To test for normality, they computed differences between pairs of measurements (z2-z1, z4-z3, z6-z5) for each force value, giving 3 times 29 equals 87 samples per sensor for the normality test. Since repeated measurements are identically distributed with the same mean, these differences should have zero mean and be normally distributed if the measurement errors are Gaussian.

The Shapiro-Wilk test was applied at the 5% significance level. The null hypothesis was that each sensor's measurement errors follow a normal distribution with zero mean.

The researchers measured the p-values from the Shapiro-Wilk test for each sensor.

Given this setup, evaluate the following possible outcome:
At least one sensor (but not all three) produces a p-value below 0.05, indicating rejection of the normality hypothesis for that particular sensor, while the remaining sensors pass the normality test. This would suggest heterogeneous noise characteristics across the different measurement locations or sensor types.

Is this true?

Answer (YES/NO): NO